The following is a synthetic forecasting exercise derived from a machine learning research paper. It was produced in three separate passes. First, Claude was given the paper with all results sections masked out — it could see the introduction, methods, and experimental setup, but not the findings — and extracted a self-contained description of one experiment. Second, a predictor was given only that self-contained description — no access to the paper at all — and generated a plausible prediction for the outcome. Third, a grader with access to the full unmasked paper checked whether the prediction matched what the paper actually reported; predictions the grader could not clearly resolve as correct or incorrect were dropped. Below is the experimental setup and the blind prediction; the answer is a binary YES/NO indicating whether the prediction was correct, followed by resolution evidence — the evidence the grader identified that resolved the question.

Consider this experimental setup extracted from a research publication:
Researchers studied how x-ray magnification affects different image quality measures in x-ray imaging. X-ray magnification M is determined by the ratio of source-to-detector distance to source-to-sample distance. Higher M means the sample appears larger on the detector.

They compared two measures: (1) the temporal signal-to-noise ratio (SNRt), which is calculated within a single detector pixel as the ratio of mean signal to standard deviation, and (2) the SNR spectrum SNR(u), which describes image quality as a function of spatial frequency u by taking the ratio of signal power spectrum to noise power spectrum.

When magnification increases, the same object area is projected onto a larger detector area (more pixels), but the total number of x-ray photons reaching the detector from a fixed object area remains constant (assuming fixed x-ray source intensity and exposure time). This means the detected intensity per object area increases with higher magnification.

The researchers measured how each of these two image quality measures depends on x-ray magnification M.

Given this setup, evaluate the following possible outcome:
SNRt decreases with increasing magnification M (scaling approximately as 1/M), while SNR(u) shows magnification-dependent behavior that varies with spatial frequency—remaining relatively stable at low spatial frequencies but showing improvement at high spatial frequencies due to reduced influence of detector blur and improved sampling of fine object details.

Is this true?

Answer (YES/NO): NO